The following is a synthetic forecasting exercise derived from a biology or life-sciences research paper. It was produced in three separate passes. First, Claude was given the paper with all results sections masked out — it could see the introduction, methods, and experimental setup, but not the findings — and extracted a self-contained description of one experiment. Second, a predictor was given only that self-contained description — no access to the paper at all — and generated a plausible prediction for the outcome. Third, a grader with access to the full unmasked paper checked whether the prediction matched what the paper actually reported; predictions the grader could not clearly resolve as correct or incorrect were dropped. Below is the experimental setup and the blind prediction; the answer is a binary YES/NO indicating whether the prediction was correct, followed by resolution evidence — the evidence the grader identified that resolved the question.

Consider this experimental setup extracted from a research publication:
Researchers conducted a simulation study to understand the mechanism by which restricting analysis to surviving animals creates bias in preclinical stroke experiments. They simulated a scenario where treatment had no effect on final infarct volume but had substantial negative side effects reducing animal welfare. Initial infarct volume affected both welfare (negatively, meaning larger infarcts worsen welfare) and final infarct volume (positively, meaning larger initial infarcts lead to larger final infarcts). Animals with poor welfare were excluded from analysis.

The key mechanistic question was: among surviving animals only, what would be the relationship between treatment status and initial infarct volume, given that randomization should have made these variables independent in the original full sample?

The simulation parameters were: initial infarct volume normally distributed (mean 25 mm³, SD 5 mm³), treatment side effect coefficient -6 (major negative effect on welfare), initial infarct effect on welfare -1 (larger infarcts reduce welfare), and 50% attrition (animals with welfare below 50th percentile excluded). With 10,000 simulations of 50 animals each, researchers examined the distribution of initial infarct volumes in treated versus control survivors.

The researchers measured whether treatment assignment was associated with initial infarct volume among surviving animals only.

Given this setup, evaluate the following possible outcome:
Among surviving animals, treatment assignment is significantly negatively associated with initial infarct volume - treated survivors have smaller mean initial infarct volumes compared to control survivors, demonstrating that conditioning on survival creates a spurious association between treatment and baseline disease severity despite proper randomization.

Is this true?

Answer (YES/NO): YES